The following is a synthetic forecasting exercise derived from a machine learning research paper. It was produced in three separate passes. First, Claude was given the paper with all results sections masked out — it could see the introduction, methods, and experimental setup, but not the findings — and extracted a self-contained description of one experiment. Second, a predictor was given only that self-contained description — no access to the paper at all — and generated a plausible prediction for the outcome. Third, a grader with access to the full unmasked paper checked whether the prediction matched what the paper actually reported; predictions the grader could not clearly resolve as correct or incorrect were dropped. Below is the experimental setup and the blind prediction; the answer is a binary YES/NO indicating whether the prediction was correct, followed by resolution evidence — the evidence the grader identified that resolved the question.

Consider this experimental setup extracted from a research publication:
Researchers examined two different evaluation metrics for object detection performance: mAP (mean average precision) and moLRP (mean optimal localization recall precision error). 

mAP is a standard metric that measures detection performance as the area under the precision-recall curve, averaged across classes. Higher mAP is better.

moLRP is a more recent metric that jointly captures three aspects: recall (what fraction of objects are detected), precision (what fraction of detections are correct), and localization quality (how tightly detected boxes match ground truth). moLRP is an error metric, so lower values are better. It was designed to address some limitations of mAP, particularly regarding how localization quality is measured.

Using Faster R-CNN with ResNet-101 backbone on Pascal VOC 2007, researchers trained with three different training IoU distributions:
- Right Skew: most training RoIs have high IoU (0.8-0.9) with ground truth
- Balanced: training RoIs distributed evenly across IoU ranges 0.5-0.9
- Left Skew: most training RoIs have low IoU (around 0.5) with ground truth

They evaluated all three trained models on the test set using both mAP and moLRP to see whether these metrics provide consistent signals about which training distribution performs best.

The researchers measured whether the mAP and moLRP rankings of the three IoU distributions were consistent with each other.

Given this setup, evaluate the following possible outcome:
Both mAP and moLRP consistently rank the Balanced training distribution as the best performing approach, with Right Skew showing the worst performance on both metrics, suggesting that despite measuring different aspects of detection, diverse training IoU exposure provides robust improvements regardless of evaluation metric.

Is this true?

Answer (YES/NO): NO